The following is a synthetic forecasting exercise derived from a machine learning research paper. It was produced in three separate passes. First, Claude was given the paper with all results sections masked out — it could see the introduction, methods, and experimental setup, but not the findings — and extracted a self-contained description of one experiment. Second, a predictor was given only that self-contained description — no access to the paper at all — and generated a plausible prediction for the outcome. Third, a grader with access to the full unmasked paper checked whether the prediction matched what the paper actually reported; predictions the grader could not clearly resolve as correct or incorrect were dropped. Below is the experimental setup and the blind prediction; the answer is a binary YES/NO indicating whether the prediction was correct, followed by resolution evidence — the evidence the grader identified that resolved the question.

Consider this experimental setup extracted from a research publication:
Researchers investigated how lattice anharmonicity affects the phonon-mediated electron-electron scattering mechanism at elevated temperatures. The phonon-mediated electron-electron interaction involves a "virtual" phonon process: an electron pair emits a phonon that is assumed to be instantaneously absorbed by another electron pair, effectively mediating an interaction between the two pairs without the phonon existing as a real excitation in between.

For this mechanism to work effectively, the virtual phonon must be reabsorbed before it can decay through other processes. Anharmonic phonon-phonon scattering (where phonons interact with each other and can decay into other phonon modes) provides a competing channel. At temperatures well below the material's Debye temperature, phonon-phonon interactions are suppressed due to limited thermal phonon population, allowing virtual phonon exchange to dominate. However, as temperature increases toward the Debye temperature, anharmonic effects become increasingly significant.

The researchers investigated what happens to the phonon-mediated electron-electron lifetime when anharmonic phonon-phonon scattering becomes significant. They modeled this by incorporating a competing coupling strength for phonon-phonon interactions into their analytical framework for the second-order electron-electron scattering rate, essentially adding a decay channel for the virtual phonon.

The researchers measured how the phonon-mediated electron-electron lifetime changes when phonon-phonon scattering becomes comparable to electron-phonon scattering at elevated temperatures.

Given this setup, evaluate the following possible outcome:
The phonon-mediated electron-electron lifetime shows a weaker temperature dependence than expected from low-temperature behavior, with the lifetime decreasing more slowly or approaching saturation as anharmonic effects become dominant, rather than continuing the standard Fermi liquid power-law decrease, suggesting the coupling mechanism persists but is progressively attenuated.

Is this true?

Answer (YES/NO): NO